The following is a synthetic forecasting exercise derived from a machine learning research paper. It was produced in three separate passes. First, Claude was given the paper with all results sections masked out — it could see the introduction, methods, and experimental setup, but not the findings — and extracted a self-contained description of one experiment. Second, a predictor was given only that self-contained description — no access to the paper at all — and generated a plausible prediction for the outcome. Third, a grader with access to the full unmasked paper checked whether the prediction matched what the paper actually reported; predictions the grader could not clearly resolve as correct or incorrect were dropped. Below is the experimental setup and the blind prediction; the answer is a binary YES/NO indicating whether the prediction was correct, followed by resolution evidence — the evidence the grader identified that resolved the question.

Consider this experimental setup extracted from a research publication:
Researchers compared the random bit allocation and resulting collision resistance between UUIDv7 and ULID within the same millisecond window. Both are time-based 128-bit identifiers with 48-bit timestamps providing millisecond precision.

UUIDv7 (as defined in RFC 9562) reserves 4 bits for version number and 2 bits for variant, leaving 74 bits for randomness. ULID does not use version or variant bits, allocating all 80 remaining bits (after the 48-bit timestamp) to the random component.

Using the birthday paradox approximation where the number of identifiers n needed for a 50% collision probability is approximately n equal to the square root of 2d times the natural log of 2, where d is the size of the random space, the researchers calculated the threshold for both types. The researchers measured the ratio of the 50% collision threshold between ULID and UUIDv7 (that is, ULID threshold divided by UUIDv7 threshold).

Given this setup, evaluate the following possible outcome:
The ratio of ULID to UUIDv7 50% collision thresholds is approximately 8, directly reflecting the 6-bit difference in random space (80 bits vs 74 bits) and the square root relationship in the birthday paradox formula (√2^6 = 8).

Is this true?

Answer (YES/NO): NO